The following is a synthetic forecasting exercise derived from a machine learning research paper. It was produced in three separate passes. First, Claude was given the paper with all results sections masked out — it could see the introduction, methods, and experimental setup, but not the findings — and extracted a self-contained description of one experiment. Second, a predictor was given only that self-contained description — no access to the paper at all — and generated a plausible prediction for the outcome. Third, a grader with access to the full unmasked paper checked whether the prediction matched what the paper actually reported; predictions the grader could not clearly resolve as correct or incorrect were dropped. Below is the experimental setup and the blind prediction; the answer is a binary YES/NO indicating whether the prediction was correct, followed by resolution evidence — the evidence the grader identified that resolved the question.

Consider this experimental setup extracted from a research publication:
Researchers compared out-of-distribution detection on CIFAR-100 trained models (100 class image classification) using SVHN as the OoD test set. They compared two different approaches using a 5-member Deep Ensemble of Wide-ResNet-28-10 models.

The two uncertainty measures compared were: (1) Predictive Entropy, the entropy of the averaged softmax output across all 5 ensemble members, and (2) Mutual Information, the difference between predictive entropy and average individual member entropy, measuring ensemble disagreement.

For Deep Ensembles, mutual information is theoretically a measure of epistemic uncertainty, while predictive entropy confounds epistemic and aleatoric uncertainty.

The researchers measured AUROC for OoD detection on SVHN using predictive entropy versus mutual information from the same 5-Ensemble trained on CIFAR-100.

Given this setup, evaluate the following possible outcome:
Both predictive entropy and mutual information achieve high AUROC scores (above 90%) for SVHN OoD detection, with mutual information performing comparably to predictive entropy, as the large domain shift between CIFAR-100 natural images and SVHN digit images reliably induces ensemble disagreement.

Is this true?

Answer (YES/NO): NO